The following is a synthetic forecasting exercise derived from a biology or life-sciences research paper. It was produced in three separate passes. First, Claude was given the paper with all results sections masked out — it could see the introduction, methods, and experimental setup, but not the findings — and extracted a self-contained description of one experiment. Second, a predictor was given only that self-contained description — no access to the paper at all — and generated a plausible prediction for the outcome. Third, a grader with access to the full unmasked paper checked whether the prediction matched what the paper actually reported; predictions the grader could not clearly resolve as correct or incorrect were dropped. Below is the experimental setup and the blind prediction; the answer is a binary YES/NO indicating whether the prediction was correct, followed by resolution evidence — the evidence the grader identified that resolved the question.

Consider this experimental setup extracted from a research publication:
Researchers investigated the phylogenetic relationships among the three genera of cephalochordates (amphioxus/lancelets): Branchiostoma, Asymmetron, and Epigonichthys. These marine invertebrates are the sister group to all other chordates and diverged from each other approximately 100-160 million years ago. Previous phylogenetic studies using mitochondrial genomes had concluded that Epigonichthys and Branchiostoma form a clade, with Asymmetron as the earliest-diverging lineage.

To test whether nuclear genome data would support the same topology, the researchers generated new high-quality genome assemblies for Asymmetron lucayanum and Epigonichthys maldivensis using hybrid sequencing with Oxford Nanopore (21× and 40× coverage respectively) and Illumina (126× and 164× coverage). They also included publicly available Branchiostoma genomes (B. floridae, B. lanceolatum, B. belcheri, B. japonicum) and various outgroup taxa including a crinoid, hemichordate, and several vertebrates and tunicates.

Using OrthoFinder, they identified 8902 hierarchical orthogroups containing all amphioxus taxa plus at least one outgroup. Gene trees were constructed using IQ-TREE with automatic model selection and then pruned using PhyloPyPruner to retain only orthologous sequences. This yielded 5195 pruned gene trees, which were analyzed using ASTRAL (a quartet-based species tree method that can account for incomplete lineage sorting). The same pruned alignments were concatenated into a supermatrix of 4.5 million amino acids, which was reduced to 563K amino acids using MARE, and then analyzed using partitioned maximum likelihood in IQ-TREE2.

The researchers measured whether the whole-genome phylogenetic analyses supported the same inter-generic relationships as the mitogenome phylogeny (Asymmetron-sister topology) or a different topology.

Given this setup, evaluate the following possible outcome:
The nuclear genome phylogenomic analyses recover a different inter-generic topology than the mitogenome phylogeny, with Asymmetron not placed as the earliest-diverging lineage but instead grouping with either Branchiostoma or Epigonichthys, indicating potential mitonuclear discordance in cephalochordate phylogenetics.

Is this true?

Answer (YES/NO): YES